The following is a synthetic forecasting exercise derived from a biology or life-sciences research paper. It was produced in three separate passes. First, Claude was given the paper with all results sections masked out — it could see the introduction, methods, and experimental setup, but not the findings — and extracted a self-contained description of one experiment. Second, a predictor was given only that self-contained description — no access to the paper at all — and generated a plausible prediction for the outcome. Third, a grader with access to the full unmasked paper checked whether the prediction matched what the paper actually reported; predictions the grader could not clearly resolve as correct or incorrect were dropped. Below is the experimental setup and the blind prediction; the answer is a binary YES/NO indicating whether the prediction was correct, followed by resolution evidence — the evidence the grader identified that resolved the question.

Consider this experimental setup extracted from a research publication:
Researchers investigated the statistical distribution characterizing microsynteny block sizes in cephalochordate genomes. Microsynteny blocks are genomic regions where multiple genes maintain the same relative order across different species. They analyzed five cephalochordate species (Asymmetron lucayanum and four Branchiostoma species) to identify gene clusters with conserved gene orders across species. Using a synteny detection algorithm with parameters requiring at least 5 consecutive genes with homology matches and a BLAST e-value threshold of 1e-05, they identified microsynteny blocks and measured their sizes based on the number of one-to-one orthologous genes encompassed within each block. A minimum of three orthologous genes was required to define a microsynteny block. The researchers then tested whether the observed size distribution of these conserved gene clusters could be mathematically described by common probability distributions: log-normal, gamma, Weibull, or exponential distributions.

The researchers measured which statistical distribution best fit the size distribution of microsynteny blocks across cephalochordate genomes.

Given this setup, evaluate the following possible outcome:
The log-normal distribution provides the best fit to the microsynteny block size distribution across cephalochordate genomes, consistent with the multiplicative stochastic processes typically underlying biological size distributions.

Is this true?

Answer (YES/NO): YES